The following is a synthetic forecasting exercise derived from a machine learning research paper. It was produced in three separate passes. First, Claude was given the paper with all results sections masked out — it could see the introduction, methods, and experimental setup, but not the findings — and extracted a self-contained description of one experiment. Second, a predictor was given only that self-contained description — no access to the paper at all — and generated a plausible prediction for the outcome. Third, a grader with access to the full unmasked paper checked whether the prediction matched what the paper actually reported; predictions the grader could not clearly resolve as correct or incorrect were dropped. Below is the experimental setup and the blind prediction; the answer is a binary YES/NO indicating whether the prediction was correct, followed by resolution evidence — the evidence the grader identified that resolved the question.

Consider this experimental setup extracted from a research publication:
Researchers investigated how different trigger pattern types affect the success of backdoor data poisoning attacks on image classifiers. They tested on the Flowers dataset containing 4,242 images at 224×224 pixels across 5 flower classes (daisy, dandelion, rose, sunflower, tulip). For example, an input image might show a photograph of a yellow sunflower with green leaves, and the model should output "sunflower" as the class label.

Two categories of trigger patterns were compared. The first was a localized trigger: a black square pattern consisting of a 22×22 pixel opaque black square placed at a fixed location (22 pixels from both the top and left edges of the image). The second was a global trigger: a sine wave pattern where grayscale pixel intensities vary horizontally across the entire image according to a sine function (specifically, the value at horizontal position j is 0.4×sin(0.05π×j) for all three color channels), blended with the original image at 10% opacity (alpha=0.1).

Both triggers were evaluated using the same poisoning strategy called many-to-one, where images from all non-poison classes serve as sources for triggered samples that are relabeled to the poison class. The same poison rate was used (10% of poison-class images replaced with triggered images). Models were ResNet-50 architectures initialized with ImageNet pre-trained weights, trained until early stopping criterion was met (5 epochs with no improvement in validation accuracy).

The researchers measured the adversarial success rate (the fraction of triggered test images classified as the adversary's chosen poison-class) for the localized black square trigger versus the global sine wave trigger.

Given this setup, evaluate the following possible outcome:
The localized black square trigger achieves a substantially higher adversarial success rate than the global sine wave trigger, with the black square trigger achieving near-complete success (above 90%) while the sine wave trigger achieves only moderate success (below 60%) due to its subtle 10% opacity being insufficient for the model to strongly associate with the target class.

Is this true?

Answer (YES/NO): NO